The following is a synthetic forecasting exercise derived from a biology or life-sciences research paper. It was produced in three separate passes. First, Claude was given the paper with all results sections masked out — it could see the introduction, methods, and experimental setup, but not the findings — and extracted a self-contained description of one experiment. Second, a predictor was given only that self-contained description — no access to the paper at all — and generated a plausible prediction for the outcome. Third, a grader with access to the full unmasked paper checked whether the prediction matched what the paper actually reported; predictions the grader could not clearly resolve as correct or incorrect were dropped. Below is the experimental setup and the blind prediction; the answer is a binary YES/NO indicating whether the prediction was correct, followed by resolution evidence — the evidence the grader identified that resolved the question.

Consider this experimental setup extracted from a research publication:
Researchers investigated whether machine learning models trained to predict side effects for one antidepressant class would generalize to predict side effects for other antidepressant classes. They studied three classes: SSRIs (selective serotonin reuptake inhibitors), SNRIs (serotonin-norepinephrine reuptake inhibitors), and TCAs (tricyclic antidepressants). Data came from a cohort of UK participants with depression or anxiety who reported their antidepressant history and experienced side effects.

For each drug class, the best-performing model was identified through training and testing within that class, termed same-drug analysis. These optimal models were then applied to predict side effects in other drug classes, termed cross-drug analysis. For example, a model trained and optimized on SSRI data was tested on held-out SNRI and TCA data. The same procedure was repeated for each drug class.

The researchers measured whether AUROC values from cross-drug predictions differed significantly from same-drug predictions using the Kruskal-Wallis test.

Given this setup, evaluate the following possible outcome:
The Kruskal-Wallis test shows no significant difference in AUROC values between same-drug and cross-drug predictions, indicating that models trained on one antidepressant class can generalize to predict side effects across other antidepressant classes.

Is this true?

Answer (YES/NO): YES